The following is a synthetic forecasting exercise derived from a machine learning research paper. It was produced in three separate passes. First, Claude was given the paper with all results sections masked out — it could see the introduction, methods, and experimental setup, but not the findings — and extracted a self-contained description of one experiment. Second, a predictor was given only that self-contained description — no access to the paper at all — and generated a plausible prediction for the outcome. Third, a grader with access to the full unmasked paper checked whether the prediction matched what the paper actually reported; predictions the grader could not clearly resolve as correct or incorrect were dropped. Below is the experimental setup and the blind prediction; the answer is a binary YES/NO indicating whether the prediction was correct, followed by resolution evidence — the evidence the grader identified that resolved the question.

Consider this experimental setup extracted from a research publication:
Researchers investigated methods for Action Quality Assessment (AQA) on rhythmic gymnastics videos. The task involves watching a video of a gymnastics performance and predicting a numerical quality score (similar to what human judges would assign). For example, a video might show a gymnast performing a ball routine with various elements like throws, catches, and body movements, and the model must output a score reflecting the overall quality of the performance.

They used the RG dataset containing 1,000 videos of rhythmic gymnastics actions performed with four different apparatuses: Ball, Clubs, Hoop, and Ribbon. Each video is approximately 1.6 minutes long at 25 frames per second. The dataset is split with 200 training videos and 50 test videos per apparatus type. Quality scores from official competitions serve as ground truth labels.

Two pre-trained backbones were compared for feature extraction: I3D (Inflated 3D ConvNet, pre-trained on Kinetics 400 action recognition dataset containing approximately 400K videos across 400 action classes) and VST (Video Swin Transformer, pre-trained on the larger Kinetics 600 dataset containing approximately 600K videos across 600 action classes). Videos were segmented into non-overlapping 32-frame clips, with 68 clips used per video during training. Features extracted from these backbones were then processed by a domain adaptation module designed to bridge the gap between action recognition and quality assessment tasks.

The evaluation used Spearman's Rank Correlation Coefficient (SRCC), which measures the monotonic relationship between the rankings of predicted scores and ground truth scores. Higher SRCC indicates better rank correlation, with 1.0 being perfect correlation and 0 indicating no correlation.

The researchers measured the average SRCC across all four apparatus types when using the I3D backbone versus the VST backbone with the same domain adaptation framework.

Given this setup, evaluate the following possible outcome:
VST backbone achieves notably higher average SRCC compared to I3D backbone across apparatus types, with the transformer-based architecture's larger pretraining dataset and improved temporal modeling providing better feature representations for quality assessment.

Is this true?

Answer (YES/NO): YES